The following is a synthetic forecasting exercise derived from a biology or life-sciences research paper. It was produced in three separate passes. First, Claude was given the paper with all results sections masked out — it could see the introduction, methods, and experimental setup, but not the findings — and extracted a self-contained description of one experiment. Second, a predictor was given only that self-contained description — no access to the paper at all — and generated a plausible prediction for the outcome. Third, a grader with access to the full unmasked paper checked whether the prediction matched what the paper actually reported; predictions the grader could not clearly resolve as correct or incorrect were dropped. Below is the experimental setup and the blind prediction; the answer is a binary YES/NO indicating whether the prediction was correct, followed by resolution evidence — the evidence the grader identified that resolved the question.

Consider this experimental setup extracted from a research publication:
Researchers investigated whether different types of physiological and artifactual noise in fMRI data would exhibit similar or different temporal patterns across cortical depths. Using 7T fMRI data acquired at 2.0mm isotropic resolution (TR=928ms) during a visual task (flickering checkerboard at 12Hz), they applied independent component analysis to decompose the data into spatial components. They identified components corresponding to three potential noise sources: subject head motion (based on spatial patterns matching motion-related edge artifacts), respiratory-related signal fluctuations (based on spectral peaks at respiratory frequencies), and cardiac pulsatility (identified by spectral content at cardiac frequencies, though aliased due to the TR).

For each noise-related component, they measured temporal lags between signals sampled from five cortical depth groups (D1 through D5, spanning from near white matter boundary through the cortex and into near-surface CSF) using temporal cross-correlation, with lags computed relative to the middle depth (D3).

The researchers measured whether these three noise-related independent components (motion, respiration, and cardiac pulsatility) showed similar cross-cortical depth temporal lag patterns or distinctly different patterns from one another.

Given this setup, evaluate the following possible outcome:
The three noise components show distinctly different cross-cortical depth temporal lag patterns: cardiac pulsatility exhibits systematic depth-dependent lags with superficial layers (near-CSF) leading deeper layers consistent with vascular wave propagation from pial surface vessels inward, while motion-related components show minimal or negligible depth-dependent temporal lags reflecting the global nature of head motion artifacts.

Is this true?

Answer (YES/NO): NO